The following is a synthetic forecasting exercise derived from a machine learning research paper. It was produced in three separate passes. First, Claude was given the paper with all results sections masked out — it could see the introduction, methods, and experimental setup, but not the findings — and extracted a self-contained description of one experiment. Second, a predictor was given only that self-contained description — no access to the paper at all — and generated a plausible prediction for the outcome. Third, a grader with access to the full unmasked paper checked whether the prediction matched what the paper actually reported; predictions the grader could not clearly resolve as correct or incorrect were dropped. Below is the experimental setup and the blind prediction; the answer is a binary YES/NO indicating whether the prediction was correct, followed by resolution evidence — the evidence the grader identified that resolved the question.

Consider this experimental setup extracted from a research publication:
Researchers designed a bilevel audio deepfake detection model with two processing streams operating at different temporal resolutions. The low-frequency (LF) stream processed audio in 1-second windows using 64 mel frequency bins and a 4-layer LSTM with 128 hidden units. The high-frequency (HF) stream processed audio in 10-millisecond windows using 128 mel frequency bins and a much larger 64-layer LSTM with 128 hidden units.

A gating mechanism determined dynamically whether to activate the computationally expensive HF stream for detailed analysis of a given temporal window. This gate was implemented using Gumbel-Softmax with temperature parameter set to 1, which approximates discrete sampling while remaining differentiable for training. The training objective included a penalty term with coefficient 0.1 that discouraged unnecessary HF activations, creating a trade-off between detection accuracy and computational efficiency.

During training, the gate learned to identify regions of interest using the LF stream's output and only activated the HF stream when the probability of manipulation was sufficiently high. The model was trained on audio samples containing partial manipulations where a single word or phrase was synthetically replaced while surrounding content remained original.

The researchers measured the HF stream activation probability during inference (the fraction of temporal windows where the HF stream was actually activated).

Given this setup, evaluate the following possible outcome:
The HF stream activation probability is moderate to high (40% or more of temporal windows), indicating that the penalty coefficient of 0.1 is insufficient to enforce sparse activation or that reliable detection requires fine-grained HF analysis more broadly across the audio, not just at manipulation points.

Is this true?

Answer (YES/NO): NO